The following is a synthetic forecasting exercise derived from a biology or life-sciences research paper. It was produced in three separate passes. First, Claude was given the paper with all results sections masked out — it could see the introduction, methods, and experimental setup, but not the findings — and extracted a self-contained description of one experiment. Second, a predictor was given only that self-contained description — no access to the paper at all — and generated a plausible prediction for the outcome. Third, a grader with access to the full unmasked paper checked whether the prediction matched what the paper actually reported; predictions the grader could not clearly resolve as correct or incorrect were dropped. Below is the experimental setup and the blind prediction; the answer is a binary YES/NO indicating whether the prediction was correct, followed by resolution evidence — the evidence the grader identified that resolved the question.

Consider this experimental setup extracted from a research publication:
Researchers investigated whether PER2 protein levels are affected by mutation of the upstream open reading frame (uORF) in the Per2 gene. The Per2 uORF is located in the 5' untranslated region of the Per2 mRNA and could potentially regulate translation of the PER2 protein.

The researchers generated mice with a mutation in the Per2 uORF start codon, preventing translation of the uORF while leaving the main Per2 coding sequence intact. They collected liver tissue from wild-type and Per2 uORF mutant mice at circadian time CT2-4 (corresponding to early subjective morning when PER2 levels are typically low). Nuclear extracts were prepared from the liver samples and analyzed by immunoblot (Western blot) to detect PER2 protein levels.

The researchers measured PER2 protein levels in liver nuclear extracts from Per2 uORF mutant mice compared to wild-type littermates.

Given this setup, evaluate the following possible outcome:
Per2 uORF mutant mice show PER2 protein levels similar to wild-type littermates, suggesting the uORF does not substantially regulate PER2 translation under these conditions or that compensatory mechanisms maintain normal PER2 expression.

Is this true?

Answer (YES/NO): YES